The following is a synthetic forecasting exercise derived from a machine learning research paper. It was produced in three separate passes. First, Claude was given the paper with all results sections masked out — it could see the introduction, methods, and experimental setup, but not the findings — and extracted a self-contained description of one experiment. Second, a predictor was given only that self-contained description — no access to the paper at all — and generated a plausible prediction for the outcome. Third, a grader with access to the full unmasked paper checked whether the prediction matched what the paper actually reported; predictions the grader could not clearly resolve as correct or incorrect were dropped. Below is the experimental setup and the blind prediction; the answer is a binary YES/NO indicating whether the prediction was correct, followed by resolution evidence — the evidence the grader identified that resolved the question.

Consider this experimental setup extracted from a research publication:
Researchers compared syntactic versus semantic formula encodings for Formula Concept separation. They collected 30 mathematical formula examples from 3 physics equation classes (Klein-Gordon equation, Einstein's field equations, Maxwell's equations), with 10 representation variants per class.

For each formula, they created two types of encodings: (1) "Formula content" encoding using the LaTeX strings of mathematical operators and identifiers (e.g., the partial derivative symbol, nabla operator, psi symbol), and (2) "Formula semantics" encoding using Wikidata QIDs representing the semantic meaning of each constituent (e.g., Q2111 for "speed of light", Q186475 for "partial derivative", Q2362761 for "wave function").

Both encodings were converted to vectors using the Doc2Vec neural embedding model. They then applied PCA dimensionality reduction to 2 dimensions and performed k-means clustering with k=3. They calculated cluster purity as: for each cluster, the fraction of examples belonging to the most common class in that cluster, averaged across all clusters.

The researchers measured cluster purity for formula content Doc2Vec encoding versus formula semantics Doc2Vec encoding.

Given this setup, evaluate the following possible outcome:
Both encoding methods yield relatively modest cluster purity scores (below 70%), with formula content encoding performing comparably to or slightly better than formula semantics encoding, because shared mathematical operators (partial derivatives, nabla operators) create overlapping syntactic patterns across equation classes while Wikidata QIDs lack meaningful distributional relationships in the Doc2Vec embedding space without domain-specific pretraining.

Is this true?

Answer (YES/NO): NO